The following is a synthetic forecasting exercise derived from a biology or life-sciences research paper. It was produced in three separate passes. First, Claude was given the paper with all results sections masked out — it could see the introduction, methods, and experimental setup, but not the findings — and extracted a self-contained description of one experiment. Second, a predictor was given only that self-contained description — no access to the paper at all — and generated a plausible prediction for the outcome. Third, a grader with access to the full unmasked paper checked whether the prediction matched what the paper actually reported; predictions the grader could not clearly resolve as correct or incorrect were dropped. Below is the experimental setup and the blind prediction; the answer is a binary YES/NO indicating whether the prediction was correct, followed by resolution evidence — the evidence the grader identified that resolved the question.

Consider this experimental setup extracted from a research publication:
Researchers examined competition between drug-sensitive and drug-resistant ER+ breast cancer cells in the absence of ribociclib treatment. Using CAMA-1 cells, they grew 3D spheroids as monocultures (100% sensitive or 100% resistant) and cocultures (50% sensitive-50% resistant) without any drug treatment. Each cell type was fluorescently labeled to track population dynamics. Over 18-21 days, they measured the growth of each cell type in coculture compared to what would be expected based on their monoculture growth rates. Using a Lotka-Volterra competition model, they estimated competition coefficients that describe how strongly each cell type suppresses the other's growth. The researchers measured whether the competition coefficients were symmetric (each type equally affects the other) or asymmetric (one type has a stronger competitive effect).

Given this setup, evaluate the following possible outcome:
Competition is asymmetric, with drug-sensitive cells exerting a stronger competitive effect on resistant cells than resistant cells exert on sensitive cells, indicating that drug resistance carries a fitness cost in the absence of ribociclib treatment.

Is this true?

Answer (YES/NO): YES